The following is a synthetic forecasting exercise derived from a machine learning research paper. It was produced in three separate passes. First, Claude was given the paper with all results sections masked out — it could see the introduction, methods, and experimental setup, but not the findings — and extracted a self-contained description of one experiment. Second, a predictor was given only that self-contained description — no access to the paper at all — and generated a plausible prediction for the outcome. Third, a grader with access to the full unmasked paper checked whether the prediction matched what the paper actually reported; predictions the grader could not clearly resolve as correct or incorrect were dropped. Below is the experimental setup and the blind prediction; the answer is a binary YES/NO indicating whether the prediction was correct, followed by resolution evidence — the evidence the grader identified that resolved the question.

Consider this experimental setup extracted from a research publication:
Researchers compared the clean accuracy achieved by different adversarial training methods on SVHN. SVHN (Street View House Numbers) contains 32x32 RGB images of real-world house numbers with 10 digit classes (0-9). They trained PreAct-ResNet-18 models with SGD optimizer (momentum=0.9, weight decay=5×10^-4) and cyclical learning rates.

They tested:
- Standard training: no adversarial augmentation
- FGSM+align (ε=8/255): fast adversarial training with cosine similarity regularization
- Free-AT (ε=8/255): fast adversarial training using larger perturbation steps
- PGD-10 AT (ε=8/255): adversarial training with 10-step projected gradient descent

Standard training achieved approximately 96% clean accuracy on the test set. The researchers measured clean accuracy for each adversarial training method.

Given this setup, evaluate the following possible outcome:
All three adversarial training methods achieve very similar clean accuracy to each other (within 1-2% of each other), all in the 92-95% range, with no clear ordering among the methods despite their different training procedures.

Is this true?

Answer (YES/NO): NO